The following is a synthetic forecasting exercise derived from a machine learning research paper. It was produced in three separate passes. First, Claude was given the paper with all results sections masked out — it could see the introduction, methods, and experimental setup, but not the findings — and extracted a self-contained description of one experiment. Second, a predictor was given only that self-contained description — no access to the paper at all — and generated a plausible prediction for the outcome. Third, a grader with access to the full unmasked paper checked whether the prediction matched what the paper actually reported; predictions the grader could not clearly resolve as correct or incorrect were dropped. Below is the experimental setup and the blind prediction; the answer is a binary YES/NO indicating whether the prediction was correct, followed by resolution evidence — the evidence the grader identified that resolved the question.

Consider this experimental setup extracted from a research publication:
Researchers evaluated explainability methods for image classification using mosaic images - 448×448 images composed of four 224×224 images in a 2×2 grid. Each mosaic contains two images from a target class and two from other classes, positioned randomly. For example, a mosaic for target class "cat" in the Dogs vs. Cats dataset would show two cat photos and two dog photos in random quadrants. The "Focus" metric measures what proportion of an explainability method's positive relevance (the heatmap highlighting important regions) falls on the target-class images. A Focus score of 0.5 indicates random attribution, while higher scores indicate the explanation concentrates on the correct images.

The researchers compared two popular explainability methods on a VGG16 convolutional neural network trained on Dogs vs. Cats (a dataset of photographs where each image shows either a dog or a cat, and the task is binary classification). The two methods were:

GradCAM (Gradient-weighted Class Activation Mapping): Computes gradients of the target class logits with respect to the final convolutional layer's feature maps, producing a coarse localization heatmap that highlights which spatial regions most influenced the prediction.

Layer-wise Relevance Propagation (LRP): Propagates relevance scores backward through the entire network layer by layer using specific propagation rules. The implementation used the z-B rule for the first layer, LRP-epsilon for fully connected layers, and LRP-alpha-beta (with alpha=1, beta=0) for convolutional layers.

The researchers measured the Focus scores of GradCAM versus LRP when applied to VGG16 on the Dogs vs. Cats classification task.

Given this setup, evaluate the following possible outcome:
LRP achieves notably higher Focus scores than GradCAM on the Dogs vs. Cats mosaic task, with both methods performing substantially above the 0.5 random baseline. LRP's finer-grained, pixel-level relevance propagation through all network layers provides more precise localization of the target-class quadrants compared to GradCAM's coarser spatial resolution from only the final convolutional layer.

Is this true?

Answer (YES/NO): YES